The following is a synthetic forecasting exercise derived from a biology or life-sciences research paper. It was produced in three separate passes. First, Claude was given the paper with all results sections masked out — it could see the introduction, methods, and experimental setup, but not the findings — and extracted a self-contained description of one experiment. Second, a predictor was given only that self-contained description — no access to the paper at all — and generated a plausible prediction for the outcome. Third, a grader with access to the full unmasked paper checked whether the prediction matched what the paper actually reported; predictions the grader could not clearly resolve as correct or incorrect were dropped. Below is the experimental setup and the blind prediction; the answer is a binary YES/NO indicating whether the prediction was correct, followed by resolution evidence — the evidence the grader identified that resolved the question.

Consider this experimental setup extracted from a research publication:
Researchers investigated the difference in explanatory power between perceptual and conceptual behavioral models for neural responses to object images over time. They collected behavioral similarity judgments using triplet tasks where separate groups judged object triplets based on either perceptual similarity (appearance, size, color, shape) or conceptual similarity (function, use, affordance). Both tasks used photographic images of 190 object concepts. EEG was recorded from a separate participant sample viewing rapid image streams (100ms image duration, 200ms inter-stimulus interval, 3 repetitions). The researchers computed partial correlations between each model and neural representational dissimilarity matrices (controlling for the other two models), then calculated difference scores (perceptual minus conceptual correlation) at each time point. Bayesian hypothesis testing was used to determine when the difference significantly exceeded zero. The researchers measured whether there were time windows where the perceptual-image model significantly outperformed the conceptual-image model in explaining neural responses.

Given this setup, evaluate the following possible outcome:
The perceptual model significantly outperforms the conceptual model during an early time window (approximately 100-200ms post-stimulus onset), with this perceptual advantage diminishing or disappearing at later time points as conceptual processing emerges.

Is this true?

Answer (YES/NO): NO